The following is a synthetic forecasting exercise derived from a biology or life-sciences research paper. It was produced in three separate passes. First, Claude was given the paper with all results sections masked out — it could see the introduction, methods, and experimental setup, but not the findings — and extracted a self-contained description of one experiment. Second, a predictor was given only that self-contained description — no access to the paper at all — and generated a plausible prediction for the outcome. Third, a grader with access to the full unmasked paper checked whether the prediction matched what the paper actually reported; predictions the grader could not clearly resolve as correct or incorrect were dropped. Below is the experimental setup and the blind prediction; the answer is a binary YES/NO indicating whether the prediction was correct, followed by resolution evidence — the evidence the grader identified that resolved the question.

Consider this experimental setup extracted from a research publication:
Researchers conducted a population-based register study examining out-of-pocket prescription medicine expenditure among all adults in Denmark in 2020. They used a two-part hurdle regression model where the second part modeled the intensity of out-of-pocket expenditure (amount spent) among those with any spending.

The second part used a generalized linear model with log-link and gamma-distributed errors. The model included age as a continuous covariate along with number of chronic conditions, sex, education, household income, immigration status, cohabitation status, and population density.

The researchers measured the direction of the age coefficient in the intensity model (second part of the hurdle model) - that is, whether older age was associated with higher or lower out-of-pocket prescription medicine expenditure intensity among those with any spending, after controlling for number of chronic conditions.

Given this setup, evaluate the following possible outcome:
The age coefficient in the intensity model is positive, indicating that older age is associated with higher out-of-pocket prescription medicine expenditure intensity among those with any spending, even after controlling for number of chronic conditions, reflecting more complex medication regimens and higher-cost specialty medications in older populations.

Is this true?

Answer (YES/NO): YES